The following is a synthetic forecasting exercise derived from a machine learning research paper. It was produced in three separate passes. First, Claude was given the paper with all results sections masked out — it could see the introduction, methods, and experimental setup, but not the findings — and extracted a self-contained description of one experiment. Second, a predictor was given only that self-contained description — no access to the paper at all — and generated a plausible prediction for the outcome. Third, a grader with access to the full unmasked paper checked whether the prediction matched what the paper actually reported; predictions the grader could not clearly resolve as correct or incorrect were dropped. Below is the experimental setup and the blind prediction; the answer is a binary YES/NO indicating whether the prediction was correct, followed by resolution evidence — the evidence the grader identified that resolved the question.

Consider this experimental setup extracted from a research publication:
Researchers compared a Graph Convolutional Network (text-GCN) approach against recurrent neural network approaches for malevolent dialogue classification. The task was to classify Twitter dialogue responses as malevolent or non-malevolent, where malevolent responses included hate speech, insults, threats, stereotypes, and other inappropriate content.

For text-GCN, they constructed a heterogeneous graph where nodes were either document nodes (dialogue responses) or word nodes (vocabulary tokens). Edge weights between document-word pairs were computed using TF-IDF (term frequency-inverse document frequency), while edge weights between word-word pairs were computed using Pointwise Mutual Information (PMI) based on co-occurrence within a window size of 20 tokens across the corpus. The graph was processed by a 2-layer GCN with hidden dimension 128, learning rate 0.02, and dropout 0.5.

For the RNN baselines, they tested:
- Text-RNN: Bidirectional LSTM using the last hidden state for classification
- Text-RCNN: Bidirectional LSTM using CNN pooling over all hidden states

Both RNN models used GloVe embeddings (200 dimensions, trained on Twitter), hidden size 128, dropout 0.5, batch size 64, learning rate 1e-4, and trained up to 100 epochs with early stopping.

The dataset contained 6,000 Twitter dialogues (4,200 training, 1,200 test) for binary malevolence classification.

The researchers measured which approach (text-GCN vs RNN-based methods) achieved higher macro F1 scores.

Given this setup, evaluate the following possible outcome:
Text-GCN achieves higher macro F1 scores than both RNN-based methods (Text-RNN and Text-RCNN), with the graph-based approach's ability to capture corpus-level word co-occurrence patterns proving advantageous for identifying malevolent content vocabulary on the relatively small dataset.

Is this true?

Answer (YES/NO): NO